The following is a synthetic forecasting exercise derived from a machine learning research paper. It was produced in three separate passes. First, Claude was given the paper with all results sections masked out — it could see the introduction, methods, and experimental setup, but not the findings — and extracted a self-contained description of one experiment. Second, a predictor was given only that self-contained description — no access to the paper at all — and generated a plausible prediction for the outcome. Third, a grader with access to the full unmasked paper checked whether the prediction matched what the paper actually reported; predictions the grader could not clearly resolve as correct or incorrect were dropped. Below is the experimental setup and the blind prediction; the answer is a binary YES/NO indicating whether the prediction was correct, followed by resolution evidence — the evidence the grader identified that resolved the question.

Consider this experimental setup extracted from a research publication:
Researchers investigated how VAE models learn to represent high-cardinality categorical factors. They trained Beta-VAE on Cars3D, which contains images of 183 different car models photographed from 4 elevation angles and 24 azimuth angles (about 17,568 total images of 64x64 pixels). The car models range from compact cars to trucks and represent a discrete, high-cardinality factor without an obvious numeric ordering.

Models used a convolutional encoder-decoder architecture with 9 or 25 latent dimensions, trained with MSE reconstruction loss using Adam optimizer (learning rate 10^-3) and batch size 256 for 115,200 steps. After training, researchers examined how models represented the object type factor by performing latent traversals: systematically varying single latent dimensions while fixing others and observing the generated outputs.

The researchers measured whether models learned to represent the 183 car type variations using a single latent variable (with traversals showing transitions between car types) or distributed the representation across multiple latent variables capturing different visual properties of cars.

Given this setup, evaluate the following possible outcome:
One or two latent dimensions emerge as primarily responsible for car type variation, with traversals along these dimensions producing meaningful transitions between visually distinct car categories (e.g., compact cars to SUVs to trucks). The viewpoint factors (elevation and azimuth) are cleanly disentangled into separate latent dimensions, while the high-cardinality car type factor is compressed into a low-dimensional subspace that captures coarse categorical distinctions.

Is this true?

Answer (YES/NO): NO